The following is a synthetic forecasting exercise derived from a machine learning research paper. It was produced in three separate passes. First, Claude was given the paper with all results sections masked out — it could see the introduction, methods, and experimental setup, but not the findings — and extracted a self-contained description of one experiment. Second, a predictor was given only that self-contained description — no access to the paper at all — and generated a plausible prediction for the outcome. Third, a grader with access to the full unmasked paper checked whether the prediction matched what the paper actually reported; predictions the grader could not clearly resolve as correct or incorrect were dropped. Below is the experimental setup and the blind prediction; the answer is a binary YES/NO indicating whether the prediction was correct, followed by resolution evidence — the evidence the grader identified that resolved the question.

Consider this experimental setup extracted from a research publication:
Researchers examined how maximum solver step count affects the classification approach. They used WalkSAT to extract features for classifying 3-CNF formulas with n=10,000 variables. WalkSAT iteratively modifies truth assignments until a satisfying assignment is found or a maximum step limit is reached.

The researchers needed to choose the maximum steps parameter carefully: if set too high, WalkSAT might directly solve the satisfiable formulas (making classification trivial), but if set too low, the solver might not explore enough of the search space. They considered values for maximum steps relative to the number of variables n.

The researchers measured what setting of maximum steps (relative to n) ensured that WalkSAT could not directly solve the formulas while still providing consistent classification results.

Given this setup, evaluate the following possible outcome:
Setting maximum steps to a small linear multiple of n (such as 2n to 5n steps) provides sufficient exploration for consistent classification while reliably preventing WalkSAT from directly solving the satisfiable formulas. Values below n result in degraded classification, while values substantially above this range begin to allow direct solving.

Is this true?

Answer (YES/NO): YES